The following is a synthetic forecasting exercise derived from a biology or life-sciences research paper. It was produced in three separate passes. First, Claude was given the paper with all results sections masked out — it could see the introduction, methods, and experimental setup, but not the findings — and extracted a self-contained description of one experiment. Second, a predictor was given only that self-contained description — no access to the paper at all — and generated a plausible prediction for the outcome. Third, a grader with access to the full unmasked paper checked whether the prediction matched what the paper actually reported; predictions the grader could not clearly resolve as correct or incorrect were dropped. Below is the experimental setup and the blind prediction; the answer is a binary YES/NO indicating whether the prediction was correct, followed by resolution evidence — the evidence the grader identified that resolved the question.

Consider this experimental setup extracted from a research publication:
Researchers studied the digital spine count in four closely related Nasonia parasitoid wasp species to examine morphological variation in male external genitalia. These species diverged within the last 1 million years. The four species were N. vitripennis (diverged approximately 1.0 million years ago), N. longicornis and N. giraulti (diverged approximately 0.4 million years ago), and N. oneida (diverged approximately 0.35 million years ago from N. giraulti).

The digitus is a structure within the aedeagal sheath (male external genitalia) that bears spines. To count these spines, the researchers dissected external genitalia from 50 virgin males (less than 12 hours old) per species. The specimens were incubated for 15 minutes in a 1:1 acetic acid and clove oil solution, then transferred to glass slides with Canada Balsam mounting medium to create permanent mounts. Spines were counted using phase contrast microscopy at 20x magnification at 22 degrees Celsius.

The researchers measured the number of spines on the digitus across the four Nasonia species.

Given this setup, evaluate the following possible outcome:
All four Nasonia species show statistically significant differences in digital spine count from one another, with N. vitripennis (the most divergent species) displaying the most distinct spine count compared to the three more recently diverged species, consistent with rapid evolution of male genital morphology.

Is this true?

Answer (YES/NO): NO